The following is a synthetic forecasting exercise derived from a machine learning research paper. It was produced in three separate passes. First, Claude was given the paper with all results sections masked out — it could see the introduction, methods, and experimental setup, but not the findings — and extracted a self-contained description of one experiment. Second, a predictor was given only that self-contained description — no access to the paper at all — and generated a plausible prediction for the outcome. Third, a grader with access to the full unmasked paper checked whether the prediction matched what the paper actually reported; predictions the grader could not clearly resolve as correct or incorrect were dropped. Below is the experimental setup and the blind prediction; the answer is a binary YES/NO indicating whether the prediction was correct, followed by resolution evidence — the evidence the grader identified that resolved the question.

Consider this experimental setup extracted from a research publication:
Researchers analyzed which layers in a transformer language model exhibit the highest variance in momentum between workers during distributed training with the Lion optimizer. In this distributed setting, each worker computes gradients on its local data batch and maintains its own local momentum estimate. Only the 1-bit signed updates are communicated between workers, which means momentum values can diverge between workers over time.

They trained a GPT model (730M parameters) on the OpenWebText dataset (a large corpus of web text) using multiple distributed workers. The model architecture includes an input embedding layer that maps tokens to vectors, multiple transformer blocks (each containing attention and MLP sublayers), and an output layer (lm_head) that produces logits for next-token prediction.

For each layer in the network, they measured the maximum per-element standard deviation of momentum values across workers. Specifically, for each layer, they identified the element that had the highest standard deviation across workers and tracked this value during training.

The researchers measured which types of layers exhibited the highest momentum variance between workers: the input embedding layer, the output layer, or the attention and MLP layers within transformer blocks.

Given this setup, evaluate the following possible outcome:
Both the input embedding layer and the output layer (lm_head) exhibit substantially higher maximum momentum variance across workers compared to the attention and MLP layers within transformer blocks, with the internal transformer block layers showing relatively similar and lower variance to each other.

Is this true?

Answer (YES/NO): YES